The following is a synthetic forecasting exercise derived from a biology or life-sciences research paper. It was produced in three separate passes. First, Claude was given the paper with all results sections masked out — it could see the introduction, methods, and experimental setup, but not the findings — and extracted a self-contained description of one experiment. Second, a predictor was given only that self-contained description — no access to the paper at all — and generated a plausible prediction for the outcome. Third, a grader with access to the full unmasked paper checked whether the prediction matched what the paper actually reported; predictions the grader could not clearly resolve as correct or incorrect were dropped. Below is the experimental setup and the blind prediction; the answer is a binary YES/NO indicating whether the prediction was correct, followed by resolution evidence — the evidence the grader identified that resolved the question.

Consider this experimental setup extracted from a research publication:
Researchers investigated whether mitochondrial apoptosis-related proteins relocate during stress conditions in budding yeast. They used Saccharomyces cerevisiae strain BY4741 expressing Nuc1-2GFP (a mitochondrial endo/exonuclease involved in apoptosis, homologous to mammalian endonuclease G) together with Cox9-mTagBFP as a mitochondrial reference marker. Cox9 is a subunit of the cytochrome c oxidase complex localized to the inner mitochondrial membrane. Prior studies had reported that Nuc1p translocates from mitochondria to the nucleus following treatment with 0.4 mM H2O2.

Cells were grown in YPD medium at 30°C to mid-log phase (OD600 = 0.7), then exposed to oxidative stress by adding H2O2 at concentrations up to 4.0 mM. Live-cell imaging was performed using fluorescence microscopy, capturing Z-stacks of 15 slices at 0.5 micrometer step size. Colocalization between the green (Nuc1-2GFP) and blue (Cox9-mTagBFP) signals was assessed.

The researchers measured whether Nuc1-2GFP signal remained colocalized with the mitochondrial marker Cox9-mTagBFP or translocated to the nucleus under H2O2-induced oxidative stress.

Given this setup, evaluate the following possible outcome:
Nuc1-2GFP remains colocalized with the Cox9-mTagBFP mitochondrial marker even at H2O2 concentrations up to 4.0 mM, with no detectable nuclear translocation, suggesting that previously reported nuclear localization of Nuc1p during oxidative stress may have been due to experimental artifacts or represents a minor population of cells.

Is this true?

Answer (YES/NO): YES